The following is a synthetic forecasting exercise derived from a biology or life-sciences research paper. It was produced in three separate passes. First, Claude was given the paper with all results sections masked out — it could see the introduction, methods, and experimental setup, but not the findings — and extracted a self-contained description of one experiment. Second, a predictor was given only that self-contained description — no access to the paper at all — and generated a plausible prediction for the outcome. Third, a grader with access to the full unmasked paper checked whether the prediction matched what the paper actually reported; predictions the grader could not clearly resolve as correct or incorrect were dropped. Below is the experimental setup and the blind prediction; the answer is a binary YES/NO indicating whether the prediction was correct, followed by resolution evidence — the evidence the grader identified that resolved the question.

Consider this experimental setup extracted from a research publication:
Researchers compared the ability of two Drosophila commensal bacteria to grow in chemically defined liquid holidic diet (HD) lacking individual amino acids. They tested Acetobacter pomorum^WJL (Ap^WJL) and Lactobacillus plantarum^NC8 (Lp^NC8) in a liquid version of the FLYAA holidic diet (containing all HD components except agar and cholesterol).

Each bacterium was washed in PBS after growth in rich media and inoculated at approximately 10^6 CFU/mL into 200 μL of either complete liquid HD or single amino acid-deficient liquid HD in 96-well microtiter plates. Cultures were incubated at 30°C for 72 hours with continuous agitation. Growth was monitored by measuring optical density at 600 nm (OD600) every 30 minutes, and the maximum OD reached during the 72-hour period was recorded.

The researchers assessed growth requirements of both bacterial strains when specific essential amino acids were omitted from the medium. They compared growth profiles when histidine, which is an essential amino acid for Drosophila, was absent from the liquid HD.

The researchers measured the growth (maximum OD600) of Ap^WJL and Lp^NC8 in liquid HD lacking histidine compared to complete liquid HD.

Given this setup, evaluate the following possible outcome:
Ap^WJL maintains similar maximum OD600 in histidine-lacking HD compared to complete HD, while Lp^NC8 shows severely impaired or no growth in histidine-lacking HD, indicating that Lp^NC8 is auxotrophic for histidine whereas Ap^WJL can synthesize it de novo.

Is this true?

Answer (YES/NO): NO